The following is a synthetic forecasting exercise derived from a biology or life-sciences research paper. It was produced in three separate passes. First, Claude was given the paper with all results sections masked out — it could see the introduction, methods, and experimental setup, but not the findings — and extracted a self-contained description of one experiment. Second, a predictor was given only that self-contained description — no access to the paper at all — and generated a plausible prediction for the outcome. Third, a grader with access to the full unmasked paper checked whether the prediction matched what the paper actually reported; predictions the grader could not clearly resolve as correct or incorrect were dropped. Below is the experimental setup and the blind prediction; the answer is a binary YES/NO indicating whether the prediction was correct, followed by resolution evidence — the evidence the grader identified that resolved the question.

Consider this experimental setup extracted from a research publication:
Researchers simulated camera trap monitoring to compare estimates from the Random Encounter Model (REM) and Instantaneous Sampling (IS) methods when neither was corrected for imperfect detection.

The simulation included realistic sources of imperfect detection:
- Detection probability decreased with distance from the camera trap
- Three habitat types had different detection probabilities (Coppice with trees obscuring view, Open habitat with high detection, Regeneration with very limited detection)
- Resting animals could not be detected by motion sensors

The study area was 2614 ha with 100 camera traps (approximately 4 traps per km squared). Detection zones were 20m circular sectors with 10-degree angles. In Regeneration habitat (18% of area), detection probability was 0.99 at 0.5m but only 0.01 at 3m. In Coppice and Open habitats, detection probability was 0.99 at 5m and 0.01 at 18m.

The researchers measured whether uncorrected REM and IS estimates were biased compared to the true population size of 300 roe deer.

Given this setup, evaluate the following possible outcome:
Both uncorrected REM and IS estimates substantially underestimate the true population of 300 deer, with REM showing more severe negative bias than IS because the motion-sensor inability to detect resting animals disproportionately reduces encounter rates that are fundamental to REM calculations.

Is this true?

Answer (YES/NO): NO